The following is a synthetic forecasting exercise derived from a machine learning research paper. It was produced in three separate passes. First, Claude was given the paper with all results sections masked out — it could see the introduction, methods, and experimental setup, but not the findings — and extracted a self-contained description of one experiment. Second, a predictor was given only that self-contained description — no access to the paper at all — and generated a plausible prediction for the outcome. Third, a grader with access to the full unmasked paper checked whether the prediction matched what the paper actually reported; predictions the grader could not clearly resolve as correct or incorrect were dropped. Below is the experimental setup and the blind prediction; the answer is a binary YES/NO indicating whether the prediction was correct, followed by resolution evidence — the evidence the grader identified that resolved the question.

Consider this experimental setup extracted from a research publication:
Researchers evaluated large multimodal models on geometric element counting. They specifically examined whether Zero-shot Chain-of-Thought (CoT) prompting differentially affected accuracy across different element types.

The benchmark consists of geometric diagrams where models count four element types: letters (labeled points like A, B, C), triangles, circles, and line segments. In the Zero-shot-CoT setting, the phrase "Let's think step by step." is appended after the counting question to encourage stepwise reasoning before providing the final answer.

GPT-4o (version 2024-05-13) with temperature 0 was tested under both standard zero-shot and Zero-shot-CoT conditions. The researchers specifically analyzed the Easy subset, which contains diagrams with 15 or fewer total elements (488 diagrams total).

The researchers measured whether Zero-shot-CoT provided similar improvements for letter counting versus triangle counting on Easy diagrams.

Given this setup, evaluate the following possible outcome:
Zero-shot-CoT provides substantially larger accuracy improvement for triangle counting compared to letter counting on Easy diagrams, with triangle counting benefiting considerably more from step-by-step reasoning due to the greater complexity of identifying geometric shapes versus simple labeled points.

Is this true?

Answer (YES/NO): NO